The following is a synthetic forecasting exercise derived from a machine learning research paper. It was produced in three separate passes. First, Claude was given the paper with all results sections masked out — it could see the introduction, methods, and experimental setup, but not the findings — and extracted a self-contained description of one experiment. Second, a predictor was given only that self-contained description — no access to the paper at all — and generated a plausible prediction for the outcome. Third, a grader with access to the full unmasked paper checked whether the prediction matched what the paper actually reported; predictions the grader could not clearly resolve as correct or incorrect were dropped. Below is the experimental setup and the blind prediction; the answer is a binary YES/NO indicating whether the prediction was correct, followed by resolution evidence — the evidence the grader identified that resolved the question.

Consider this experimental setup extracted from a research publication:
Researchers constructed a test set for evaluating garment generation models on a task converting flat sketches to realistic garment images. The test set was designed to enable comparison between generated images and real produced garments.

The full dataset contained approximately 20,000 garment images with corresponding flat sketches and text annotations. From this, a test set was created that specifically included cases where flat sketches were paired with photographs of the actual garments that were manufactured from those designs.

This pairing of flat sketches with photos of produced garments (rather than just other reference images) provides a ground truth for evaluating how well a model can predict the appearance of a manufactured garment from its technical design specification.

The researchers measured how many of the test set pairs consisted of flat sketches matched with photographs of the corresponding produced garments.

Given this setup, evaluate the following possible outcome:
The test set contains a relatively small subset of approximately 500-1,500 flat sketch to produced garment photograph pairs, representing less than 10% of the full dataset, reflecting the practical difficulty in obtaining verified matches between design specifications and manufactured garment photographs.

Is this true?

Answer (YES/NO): YES